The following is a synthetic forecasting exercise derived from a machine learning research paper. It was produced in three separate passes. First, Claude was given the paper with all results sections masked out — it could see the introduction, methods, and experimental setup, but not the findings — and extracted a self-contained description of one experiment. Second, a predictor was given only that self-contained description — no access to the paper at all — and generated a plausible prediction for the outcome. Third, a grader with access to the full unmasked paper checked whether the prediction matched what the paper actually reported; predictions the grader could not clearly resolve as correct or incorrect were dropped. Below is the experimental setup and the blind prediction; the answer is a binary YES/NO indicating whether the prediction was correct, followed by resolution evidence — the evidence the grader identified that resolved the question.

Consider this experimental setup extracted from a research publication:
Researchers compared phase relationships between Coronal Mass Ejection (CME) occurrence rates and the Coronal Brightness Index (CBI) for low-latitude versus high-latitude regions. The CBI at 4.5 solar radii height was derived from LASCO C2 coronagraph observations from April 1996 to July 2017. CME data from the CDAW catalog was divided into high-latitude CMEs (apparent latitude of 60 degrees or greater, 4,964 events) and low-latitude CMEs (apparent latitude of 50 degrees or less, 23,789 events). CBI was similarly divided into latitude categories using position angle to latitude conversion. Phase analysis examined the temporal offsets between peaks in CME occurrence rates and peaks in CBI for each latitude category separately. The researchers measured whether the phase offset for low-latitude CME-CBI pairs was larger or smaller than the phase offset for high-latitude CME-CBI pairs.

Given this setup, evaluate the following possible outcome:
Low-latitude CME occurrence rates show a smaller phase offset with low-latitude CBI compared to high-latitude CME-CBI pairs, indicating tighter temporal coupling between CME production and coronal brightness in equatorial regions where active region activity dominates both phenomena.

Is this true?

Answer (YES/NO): NO